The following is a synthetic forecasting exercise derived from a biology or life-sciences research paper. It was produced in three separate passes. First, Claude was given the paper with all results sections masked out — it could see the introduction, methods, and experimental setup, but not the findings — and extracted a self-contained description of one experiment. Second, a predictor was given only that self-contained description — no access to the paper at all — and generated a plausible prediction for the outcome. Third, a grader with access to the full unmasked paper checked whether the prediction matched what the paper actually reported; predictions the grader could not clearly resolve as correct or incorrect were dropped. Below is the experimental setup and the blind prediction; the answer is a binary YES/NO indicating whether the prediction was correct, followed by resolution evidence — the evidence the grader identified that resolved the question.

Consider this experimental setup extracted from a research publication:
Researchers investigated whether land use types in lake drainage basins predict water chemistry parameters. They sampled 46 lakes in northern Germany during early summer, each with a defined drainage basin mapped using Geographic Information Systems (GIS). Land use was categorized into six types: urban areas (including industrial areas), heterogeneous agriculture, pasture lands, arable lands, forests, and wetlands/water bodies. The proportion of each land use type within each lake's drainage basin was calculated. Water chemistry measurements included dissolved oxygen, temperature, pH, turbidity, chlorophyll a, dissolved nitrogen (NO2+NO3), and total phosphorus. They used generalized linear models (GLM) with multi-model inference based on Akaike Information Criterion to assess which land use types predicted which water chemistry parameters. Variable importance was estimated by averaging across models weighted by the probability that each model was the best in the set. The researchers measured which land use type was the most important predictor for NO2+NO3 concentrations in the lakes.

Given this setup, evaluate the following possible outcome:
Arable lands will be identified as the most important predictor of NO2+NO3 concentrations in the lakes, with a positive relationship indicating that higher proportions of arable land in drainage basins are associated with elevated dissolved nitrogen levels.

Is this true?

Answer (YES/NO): NO